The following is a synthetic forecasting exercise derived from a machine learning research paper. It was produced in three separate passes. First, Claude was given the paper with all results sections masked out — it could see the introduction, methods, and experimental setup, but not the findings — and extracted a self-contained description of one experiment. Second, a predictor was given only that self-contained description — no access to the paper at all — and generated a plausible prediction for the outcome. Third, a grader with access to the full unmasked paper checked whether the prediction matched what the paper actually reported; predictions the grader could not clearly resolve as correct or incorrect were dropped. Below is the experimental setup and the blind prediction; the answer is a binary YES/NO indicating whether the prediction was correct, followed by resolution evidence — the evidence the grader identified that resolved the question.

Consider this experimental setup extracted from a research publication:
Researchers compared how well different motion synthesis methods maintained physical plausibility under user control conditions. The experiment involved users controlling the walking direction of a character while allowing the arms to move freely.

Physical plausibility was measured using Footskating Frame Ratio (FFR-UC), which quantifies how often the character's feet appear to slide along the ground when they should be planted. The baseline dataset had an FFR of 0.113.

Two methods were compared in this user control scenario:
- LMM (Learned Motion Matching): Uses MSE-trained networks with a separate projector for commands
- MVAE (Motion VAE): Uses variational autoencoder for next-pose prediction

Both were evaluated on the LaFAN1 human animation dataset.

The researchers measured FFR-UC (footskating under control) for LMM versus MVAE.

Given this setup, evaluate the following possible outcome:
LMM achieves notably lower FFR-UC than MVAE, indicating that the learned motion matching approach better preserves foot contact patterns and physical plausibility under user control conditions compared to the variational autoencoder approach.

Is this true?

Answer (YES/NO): YES